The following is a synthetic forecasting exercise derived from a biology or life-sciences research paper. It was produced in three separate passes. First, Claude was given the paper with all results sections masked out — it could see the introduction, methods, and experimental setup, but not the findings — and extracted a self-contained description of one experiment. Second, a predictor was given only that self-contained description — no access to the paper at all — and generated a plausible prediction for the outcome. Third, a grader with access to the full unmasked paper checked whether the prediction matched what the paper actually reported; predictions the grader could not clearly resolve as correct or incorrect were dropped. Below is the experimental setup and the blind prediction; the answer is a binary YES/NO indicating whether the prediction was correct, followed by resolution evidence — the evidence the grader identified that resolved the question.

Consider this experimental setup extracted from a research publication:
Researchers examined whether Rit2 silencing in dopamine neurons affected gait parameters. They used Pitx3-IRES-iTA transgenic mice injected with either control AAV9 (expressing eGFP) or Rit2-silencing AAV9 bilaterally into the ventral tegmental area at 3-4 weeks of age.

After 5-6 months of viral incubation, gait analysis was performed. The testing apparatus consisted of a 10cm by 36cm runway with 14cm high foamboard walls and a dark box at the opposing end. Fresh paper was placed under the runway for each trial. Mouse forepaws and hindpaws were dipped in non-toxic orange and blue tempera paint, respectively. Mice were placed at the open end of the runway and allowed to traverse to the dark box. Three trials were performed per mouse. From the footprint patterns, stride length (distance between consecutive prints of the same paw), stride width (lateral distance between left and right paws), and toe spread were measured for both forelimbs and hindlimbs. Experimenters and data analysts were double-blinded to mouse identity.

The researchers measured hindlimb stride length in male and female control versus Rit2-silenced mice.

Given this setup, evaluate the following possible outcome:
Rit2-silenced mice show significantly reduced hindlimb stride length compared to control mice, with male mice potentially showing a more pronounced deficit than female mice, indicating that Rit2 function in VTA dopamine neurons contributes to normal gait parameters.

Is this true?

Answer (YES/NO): NO